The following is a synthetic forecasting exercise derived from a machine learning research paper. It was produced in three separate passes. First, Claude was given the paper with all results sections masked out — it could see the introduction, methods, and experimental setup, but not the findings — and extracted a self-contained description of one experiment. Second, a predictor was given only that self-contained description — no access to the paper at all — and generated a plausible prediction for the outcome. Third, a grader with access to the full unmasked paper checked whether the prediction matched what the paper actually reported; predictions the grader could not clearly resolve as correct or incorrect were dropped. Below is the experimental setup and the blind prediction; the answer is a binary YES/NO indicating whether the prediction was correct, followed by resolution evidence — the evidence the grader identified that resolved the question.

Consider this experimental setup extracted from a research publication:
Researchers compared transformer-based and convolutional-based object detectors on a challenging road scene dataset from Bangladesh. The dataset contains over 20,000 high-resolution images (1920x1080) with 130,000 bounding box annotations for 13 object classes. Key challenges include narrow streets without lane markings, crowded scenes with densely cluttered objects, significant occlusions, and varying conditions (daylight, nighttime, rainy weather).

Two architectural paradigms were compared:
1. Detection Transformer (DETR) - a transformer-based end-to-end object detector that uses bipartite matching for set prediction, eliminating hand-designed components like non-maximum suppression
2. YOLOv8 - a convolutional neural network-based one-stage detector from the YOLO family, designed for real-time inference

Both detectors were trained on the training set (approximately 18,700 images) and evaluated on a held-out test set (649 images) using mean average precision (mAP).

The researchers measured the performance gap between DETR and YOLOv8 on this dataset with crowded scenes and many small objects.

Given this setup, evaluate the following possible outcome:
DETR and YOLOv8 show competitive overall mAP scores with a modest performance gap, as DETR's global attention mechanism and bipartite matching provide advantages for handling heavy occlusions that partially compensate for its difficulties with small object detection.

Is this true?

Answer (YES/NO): NO